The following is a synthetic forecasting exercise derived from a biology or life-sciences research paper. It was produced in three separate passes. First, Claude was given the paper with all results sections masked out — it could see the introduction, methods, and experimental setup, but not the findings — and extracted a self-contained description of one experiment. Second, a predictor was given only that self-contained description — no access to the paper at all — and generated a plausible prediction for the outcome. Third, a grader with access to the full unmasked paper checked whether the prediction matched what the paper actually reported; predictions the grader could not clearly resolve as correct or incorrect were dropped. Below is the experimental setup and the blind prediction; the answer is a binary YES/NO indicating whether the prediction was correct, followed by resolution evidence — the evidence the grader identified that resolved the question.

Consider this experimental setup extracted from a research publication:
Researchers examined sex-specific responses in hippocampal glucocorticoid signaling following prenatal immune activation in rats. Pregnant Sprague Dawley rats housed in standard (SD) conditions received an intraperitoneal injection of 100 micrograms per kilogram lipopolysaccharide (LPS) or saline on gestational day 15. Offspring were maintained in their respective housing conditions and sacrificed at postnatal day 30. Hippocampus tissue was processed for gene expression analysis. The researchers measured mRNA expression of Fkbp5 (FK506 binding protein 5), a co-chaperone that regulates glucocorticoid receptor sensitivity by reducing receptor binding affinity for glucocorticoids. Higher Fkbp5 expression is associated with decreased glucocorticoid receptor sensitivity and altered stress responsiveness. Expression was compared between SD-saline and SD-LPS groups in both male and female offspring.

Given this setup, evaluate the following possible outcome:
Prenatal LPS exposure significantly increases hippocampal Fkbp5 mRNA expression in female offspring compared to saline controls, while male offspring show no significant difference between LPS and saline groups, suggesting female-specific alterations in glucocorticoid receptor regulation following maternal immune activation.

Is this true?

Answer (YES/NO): NO